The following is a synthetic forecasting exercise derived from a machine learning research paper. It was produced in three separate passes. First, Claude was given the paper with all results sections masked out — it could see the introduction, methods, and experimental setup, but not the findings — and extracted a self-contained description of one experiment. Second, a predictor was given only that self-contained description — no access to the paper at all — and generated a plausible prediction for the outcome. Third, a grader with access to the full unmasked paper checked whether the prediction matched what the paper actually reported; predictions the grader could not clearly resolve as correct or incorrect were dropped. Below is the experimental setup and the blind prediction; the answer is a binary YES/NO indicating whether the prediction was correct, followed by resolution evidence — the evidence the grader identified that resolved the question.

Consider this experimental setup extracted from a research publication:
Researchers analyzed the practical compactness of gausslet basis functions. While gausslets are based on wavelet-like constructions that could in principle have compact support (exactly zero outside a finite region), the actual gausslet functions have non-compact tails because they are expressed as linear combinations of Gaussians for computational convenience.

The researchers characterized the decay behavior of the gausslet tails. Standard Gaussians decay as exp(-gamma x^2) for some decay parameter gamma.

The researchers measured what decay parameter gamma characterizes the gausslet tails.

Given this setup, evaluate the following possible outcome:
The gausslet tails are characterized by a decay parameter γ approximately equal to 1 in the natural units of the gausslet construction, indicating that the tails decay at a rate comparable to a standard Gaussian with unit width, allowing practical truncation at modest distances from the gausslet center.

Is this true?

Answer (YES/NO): NO